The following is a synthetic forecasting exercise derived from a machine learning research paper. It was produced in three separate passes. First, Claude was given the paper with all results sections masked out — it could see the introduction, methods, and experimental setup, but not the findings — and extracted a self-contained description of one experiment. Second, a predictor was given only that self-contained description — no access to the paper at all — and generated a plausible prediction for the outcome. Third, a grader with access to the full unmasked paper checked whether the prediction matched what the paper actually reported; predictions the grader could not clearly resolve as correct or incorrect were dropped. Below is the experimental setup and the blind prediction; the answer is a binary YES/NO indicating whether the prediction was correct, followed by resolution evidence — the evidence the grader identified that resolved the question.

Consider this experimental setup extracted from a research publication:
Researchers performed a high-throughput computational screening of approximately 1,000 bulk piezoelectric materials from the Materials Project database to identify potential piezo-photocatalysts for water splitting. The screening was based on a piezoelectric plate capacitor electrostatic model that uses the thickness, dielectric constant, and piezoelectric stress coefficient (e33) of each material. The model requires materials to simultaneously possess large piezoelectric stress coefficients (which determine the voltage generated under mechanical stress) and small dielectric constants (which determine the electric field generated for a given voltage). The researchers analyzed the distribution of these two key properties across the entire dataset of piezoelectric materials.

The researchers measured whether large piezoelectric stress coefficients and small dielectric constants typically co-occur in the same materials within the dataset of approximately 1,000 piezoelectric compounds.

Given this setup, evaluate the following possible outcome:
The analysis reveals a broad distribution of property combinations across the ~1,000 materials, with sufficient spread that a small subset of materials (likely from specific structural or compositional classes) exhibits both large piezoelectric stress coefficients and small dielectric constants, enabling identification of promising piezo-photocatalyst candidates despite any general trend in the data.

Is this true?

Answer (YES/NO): NO